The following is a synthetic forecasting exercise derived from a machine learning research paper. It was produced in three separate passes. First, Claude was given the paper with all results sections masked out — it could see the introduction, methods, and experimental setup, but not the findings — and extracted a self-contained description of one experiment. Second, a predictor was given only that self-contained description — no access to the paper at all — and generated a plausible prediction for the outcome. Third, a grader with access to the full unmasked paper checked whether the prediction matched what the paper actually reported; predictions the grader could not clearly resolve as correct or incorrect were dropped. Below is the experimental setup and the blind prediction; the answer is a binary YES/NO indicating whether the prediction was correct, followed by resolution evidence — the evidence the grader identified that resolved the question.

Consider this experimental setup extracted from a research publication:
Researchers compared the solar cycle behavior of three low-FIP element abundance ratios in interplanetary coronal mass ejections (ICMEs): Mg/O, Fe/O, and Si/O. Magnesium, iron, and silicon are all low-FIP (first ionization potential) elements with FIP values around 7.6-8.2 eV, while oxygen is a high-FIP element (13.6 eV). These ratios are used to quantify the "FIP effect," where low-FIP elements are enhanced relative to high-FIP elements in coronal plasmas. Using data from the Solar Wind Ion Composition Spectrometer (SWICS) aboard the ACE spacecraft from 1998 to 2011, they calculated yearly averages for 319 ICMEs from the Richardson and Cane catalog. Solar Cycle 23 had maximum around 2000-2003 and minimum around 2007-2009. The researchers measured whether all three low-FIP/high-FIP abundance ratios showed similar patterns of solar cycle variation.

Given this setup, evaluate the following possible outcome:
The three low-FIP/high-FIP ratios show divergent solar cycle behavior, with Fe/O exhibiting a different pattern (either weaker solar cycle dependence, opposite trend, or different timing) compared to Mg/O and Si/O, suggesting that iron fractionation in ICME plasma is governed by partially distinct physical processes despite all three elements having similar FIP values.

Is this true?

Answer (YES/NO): NO